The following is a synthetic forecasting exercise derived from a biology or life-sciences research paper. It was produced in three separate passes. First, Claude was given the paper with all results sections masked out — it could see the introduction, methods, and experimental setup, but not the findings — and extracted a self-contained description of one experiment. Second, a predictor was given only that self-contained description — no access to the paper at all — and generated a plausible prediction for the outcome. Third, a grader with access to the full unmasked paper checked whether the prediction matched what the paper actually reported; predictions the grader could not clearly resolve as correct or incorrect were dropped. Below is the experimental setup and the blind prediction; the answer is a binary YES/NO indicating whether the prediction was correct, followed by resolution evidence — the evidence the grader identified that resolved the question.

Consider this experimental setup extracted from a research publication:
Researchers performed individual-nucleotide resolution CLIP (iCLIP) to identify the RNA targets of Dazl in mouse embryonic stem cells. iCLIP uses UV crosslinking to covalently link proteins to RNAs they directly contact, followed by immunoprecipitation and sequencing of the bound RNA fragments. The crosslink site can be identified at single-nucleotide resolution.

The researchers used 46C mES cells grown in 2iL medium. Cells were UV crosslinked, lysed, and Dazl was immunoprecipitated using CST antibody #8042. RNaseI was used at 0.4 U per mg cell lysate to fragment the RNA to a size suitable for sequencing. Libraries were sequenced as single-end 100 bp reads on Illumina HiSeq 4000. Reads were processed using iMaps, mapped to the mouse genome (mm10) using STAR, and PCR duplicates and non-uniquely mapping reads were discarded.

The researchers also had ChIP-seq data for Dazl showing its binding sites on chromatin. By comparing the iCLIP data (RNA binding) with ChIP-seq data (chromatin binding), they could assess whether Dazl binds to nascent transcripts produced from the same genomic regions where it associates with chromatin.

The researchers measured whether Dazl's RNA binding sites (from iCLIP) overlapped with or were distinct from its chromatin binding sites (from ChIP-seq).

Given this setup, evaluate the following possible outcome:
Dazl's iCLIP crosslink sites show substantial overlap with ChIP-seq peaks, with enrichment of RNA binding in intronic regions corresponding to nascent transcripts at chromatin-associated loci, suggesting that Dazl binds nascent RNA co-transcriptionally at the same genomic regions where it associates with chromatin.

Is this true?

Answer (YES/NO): NO